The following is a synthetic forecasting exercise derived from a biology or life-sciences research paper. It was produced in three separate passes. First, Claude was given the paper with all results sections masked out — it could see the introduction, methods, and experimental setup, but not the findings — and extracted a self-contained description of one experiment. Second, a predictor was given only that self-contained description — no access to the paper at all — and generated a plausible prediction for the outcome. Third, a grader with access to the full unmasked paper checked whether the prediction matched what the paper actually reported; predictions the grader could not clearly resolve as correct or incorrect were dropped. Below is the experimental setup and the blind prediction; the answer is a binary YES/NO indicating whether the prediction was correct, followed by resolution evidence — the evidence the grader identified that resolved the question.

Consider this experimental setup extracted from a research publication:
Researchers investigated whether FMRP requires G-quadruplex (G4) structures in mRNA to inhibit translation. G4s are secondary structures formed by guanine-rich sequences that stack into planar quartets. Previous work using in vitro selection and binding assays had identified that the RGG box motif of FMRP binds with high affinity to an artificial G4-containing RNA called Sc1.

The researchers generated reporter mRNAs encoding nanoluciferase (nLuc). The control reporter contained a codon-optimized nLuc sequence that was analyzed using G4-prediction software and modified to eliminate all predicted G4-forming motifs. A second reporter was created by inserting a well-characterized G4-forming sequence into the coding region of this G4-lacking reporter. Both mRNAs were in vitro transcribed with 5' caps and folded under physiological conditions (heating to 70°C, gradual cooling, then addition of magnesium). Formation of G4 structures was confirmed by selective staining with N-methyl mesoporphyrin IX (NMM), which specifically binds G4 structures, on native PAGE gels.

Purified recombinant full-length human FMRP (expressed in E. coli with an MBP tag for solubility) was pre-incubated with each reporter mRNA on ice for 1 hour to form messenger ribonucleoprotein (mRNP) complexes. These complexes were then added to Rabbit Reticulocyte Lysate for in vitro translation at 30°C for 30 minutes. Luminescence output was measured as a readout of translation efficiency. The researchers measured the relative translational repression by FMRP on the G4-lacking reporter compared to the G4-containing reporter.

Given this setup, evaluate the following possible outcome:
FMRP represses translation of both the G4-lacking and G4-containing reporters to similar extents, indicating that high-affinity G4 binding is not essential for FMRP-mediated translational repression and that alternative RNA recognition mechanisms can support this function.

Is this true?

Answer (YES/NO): YES